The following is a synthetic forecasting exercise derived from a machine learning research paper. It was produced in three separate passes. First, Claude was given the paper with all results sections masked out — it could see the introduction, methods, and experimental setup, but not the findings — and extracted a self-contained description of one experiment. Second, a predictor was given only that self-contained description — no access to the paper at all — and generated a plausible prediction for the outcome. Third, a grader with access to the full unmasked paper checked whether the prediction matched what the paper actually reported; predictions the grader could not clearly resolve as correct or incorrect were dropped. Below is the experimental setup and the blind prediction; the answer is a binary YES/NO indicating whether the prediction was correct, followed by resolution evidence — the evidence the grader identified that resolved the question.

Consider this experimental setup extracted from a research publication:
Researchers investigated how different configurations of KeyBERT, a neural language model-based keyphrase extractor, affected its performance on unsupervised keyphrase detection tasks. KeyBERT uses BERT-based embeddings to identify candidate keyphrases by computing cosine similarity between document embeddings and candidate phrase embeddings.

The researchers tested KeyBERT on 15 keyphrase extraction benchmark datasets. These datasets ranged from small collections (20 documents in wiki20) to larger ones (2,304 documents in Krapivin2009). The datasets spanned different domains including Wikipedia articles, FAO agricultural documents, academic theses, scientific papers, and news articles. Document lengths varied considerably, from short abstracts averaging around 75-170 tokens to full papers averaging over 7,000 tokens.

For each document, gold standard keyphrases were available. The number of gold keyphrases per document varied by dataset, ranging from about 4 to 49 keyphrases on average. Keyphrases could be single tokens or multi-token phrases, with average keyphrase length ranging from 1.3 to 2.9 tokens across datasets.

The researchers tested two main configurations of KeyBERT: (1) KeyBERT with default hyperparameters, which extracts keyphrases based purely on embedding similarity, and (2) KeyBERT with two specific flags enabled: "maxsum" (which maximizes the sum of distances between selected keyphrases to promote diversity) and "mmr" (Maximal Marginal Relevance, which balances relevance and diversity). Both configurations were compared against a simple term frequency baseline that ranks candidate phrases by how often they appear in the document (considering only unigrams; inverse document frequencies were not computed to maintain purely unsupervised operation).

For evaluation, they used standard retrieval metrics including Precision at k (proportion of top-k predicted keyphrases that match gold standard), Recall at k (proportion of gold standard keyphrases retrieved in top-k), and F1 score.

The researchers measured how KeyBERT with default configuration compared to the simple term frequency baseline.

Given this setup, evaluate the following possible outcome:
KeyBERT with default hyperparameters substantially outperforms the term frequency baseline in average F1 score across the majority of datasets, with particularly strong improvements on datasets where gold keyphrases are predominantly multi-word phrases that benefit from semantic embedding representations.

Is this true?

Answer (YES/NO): NO